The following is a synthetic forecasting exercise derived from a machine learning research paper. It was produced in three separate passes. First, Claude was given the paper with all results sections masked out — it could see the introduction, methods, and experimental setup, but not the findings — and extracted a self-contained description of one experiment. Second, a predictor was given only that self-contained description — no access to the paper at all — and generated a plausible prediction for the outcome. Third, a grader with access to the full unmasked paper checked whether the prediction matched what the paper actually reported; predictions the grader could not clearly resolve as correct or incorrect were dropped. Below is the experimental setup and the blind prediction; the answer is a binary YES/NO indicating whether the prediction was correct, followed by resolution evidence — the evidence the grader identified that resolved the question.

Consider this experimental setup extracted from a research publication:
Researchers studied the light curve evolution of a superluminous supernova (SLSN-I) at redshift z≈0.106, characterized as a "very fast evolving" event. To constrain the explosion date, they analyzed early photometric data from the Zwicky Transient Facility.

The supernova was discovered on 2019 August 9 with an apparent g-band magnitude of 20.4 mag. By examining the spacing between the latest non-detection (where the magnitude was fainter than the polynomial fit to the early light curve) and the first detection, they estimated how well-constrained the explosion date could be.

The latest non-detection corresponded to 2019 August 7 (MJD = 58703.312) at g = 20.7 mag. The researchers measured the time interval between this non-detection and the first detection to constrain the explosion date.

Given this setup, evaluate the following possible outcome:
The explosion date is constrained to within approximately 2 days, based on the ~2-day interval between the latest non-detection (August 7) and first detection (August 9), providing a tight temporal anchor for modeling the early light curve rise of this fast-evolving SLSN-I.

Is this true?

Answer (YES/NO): NO